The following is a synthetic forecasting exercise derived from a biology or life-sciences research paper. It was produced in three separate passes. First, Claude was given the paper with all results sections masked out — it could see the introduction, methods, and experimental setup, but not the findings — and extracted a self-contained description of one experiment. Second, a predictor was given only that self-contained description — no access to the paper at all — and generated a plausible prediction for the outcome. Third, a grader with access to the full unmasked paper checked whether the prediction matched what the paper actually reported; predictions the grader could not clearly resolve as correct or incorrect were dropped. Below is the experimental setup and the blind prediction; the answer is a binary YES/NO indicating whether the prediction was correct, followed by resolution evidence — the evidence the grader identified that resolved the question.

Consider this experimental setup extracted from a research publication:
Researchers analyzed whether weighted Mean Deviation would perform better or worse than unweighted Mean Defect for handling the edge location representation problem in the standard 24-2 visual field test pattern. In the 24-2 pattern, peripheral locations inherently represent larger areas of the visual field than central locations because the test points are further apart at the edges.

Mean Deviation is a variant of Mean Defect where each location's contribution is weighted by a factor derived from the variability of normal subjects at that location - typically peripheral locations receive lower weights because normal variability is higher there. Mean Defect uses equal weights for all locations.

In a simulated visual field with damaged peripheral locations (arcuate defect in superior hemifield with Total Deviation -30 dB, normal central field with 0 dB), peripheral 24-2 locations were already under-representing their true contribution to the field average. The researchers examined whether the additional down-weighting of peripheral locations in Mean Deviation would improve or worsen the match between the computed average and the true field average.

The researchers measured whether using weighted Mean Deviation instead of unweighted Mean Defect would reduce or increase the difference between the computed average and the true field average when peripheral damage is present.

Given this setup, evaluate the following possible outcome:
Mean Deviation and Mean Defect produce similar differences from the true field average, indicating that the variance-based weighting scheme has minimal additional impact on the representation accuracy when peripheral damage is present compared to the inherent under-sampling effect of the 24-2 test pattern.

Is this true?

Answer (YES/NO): NO